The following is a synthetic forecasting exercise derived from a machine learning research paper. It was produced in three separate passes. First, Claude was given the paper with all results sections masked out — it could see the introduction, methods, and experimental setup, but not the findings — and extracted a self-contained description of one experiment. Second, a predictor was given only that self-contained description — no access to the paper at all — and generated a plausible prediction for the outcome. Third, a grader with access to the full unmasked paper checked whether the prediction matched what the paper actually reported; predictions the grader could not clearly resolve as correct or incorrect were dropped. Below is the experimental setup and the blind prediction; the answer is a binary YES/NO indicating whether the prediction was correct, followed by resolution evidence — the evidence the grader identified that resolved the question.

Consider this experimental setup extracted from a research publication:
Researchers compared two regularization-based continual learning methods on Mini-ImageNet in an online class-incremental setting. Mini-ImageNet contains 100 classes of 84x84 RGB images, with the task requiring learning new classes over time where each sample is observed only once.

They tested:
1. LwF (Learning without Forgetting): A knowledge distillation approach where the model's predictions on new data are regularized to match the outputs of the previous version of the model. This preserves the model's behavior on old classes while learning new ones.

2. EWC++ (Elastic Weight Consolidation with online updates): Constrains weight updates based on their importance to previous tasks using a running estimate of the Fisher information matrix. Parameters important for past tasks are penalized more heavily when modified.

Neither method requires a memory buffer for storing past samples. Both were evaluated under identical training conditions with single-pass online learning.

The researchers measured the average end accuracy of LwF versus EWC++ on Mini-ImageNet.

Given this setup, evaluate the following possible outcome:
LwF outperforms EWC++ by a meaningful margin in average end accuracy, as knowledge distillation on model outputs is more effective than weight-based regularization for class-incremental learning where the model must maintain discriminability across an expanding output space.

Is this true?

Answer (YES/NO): YES